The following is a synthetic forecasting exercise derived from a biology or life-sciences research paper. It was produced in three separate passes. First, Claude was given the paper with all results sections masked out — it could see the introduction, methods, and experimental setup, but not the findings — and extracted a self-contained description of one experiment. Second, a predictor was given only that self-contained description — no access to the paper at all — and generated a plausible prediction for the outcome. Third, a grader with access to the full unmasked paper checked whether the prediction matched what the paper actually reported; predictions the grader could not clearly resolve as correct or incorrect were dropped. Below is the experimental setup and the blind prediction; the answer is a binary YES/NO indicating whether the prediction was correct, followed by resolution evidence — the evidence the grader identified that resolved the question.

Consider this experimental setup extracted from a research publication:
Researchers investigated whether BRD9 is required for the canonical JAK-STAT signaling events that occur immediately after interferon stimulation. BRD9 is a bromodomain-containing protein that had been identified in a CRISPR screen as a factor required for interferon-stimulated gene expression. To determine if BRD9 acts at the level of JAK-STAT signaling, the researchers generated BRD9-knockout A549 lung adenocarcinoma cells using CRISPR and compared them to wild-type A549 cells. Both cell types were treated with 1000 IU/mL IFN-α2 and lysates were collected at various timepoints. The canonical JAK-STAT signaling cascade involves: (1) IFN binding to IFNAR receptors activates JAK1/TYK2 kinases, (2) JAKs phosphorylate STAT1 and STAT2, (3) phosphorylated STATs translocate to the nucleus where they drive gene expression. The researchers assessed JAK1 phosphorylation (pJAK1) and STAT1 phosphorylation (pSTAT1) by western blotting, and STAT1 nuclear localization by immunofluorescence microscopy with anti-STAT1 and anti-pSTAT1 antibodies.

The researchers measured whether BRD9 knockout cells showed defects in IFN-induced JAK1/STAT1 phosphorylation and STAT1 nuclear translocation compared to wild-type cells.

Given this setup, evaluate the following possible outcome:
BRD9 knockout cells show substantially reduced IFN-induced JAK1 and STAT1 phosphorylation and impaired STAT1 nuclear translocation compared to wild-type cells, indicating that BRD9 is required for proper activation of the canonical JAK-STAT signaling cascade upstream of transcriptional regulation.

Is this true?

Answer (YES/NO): NO